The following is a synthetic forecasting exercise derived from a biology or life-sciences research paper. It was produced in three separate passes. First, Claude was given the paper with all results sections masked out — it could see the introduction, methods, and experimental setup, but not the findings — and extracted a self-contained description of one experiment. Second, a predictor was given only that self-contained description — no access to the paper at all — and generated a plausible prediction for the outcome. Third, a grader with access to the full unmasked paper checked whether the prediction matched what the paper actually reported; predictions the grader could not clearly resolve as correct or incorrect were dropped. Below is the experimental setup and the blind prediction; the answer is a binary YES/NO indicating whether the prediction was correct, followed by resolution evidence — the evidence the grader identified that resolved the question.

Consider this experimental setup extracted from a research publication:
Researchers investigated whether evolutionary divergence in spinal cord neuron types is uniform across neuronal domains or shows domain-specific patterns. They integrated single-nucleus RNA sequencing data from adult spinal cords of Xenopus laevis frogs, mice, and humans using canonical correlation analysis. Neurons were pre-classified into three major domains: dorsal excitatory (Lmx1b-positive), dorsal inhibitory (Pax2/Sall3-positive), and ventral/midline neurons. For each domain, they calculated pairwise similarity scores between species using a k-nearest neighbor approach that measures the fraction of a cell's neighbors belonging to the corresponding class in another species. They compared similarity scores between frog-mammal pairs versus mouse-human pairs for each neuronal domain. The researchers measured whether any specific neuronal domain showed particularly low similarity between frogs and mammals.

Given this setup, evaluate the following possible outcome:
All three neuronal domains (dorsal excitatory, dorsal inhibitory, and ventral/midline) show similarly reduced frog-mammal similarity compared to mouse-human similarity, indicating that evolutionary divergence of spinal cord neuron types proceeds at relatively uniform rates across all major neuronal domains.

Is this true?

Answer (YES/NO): NO